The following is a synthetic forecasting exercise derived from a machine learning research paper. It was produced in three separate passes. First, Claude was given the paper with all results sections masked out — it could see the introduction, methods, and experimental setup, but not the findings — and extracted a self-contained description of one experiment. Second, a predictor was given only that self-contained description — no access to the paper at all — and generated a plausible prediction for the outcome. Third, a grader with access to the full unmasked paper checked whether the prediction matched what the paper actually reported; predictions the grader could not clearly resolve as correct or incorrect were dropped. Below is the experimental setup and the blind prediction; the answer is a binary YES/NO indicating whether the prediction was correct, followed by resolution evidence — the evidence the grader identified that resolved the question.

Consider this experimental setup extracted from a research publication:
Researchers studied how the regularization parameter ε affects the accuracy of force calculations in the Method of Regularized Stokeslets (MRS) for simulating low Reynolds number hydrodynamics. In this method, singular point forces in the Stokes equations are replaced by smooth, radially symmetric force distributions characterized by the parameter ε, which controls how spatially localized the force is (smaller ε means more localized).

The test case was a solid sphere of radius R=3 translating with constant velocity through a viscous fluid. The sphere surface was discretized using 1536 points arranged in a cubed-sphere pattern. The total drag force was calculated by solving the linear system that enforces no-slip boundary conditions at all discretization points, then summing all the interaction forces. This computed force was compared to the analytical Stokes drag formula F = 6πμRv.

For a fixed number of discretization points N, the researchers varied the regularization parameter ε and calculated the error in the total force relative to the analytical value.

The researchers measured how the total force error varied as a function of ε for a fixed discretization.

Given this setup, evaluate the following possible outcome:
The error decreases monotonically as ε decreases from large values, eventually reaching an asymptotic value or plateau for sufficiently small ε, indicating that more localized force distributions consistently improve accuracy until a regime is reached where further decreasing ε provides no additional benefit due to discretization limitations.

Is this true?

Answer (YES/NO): NO